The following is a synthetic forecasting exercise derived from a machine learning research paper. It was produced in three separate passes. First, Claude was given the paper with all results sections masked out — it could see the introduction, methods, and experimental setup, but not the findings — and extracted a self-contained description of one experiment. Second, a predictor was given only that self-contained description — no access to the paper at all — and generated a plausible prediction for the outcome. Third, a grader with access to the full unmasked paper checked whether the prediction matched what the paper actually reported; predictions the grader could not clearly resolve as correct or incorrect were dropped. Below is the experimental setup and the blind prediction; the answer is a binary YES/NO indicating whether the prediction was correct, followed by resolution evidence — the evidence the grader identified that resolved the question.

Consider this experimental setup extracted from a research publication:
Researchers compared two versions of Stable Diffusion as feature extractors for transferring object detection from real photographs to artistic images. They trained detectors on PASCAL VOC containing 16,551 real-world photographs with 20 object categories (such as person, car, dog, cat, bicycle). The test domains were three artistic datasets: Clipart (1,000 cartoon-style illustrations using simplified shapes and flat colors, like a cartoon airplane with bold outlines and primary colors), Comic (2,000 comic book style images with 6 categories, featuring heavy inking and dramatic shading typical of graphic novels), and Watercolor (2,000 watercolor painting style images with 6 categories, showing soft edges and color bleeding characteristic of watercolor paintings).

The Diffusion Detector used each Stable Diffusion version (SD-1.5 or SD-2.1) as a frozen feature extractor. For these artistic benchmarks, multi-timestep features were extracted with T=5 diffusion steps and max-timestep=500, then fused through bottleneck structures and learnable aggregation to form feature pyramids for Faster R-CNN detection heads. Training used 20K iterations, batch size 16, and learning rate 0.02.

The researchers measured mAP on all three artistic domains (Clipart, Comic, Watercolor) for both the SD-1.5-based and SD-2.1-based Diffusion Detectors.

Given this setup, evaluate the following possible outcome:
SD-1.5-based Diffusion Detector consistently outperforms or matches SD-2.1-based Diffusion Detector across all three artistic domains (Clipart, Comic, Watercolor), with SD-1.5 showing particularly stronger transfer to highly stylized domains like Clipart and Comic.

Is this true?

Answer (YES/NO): NO